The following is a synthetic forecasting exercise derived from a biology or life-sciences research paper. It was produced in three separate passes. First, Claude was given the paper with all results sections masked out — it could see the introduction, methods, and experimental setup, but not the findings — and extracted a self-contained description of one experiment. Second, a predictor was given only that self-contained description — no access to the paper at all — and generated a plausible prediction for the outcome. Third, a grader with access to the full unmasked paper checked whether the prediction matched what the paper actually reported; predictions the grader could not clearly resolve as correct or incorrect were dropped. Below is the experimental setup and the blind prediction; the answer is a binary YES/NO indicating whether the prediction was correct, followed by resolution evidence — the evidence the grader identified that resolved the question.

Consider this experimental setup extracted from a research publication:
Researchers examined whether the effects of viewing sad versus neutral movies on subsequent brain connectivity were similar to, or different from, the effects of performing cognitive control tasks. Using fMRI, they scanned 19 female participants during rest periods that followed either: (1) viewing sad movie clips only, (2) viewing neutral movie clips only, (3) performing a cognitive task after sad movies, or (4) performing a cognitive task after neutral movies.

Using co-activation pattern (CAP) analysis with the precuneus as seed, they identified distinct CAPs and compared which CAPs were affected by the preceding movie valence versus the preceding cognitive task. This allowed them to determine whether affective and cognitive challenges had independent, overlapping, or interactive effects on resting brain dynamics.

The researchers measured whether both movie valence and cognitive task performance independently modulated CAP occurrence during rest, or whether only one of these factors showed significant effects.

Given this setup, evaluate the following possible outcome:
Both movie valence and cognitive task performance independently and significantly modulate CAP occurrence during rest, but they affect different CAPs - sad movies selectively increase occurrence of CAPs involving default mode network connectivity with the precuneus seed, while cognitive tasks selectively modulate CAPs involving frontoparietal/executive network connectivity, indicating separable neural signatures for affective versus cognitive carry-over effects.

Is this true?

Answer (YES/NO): NO